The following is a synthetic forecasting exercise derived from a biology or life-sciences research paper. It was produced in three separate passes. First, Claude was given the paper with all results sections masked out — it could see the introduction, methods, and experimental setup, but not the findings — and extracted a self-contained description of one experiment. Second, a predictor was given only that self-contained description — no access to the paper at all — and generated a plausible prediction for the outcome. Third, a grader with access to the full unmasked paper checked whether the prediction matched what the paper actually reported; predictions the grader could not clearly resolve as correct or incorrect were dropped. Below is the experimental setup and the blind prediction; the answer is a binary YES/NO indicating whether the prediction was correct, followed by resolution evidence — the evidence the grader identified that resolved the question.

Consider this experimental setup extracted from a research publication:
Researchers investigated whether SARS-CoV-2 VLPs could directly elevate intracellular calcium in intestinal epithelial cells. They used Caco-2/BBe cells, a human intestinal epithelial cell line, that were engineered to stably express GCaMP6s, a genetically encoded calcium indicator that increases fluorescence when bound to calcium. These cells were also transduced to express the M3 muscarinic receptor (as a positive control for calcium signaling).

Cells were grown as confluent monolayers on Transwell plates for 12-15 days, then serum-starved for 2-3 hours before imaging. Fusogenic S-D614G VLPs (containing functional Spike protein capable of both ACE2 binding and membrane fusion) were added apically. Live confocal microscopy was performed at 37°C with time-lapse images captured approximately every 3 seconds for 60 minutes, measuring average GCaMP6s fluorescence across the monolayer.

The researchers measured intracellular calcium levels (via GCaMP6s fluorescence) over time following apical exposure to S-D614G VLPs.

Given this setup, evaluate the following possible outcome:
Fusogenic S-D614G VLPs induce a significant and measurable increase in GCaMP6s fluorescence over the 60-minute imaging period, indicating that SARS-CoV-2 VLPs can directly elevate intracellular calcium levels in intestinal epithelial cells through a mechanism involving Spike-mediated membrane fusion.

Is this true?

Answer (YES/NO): NO